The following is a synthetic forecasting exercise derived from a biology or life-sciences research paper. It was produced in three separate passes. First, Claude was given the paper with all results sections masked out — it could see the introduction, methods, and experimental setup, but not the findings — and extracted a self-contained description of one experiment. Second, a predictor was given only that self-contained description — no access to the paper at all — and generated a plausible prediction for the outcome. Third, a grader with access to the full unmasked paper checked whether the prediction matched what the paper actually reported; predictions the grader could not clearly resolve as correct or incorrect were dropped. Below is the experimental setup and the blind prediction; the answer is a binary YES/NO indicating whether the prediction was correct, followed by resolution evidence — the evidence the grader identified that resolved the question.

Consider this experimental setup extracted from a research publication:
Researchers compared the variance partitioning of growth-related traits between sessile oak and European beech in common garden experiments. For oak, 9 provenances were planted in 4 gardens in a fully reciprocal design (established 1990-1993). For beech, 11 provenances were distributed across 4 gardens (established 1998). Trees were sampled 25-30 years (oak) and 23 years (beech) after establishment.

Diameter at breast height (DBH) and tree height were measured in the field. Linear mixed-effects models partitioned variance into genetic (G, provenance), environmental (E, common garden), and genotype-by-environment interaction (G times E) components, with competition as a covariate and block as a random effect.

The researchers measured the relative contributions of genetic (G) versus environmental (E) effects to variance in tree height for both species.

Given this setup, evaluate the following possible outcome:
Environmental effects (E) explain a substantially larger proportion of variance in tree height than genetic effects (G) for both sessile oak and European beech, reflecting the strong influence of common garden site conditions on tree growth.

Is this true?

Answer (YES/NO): NO